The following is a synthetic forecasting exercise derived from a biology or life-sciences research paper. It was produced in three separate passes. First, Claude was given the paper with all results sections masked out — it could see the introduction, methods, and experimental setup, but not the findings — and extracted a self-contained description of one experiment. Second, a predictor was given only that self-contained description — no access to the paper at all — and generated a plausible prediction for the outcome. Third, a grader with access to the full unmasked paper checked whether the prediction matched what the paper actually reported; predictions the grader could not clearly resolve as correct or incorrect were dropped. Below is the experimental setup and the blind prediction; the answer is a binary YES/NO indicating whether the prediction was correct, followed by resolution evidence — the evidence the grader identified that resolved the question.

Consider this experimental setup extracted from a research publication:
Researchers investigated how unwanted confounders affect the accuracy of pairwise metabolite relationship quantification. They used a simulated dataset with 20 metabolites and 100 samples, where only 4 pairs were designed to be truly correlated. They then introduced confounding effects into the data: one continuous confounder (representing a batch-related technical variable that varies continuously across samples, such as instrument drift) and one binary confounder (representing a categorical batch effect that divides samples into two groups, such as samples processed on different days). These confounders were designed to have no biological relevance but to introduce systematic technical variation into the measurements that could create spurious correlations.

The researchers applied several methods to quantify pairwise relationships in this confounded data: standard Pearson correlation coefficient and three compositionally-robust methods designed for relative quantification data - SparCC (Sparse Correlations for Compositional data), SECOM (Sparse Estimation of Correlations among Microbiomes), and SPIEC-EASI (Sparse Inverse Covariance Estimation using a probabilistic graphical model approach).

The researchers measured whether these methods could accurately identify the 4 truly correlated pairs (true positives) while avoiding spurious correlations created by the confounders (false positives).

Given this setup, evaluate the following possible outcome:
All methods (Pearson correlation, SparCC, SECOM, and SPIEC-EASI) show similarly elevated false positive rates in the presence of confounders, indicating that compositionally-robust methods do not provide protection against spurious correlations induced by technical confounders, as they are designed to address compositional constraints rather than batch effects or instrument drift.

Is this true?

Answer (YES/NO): NO